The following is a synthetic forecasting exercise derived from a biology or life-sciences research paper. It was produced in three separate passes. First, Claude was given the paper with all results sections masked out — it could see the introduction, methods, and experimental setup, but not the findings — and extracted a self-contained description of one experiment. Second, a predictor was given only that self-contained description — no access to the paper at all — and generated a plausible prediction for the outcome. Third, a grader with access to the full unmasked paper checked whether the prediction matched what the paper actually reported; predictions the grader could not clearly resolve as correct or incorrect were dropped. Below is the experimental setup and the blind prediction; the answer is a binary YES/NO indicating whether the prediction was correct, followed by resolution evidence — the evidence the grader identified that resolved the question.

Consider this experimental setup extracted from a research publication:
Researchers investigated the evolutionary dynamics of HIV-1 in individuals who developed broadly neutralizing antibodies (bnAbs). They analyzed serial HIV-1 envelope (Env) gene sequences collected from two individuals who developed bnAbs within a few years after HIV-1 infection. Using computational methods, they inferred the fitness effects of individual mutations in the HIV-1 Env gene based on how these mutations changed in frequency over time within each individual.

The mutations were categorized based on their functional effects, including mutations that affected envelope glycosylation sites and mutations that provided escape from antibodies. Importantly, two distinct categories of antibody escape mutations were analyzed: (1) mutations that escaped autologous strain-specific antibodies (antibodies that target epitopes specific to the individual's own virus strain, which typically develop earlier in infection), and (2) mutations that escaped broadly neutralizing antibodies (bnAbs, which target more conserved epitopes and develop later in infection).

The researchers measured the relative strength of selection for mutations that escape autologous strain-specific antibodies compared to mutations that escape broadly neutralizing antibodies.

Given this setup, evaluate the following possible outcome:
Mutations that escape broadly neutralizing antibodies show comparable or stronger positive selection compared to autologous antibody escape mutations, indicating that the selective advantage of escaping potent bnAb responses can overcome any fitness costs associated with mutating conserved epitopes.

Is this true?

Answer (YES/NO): NO